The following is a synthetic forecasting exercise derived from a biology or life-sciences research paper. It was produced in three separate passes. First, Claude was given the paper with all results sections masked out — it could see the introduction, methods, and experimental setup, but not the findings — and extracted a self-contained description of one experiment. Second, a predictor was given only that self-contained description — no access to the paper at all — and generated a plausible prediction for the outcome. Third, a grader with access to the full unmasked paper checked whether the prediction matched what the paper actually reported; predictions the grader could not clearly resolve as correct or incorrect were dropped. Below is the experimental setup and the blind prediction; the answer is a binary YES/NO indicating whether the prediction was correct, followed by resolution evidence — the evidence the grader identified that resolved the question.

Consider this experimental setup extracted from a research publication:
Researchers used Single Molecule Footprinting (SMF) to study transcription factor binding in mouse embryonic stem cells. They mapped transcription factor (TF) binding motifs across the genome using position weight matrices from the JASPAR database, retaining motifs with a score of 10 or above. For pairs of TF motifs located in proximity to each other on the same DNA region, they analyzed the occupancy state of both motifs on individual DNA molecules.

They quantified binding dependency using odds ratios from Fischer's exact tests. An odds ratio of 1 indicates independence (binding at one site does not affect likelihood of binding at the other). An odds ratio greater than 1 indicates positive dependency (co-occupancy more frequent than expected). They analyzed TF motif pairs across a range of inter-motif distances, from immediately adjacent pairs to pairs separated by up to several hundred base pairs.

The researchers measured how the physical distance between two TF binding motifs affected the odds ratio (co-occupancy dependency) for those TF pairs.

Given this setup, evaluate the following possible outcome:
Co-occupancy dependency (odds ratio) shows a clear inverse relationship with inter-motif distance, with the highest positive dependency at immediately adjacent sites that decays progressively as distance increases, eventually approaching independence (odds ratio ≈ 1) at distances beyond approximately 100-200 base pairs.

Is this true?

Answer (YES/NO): NO